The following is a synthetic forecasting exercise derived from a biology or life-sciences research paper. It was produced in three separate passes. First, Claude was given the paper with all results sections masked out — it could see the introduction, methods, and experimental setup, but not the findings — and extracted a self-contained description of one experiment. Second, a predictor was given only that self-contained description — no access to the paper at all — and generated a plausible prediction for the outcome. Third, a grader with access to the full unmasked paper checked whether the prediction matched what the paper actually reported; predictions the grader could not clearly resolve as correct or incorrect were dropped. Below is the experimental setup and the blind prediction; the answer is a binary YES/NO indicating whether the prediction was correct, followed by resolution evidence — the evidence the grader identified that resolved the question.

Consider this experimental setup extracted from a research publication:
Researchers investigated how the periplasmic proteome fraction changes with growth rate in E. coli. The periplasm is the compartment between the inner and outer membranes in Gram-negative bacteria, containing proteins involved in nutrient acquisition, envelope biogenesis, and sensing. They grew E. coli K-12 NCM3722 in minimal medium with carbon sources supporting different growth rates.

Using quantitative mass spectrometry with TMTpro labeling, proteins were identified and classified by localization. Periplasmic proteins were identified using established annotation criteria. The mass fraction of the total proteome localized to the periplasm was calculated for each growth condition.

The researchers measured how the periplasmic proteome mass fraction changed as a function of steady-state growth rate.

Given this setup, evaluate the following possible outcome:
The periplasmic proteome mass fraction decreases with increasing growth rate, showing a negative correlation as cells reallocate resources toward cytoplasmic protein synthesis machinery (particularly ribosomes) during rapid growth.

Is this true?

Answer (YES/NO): YES